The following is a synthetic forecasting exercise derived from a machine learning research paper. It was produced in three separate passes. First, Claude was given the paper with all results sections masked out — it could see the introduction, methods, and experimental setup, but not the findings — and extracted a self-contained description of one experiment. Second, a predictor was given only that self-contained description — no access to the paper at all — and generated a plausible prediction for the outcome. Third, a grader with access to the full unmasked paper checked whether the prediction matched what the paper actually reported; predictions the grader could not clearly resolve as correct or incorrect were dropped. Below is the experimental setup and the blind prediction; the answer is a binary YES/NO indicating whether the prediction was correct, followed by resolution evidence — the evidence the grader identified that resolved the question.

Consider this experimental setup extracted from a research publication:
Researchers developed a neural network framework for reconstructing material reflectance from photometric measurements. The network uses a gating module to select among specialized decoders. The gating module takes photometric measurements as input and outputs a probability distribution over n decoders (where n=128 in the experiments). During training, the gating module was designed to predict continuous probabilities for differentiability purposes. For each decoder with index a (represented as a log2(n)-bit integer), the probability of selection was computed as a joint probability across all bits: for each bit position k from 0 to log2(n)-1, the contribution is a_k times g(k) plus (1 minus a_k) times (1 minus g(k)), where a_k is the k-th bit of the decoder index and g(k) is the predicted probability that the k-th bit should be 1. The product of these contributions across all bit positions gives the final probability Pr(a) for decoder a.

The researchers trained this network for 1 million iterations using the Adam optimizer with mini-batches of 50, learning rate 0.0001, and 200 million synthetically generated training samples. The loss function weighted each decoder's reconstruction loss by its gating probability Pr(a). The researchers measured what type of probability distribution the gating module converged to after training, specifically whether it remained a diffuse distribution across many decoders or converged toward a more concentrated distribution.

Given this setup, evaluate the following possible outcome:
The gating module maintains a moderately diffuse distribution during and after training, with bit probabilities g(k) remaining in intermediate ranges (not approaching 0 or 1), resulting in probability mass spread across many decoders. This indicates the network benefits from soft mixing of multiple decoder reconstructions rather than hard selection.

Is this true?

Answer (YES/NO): NO